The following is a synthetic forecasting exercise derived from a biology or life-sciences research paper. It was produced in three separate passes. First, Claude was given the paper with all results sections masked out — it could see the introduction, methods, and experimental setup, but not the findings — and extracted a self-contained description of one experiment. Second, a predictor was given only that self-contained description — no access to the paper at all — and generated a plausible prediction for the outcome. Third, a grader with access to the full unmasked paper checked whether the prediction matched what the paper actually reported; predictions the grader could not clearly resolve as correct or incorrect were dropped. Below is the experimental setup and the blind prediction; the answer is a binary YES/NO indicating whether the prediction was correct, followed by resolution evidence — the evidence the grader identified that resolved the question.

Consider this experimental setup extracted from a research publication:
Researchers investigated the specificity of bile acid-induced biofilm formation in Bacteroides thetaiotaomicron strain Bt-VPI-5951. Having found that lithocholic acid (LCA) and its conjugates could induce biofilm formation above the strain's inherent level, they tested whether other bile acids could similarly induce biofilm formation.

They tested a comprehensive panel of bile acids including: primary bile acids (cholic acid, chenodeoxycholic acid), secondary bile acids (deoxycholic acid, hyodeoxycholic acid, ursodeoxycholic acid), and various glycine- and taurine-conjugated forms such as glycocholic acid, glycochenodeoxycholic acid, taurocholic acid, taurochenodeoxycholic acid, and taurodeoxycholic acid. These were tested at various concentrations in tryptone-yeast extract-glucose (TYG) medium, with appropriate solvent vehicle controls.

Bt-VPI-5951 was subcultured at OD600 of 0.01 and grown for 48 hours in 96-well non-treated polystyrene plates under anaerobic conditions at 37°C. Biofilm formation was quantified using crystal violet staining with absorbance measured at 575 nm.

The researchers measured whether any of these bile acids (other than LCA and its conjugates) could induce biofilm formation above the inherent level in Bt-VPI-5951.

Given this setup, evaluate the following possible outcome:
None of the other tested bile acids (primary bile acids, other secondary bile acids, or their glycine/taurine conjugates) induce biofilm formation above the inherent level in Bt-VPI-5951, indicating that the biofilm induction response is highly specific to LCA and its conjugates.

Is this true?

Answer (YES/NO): YES